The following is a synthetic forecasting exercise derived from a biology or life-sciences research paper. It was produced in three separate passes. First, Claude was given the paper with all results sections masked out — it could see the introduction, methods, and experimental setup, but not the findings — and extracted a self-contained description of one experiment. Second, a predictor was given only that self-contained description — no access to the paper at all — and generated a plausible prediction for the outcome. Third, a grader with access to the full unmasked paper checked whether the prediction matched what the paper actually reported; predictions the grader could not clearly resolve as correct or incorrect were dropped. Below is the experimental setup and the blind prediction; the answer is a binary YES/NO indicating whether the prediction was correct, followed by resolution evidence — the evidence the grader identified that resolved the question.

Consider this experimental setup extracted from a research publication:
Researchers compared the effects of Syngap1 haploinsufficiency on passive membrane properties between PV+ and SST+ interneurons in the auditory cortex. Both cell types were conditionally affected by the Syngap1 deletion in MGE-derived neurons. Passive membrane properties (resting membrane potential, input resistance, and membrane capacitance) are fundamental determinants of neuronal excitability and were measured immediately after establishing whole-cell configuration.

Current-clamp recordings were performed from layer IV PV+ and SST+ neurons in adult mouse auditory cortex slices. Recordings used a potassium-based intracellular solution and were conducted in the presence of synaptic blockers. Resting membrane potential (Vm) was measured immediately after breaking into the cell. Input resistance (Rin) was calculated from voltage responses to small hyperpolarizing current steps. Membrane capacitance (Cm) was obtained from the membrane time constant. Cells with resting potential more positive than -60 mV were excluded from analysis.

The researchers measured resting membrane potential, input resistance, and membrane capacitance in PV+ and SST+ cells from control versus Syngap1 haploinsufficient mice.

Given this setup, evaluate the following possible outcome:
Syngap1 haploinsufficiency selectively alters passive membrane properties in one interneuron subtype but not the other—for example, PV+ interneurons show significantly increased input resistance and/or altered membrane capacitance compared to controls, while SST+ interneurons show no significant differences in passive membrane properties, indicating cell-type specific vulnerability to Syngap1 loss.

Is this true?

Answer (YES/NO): NO